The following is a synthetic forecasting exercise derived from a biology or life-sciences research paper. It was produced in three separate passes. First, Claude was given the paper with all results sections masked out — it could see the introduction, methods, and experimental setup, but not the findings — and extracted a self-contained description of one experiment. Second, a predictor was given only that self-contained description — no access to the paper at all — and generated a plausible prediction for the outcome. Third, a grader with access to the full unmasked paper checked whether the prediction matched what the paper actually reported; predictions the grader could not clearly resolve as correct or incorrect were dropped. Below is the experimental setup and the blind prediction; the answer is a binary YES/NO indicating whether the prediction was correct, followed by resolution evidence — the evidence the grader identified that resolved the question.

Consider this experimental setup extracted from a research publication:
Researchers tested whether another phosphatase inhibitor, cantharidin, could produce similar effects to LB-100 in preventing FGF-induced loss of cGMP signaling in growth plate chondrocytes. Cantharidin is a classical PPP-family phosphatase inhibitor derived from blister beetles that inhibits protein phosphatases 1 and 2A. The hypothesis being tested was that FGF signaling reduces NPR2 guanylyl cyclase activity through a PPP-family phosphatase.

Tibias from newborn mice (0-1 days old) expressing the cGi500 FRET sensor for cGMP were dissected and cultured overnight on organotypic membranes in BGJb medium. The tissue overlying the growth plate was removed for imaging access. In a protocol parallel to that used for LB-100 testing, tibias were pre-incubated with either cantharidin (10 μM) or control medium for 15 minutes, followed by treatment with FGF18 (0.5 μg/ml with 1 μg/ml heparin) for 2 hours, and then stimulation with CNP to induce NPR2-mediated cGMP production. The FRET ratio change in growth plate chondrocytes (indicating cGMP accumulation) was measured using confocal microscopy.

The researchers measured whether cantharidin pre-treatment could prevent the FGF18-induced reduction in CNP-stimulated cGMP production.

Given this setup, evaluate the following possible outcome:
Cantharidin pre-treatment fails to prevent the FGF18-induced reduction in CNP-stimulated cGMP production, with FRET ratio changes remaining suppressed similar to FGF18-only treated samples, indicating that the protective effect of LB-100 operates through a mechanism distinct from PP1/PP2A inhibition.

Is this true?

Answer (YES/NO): NO